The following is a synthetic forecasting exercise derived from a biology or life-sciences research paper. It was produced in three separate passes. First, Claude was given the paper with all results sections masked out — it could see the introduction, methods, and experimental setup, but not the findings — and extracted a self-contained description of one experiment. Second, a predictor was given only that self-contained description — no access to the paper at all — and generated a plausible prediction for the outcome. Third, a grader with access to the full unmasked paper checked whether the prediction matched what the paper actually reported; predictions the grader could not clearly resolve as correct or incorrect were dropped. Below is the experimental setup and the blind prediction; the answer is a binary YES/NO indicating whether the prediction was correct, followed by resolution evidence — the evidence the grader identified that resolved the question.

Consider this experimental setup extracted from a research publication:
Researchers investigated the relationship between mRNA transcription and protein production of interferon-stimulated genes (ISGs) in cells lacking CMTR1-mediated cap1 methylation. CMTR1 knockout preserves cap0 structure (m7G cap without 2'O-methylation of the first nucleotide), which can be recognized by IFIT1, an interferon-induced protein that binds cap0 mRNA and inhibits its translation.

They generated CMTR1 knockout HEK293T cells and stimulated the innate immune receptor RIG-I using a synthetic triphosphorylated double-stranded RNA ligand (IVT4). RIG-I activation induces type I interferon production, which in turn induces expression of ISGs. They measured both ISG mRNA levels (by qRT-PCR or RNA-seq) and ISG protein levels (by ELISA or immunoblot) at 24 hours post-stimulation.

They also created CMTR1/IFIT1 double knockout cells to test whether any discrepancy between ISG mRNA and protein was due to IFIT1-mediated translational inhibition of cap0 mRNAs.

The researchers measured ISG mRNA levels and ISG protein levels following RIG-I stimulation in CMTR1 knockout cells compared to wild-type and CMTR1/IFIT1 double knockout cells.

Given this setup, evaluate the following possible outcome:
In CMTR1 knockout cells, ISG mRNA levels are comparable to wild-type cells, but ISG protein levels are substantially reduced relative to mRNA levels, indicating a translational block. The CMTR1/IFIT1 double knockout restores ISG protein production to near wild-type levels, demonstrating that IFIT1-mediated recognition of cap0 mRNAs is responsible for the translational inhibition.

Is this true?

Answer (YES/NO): YES